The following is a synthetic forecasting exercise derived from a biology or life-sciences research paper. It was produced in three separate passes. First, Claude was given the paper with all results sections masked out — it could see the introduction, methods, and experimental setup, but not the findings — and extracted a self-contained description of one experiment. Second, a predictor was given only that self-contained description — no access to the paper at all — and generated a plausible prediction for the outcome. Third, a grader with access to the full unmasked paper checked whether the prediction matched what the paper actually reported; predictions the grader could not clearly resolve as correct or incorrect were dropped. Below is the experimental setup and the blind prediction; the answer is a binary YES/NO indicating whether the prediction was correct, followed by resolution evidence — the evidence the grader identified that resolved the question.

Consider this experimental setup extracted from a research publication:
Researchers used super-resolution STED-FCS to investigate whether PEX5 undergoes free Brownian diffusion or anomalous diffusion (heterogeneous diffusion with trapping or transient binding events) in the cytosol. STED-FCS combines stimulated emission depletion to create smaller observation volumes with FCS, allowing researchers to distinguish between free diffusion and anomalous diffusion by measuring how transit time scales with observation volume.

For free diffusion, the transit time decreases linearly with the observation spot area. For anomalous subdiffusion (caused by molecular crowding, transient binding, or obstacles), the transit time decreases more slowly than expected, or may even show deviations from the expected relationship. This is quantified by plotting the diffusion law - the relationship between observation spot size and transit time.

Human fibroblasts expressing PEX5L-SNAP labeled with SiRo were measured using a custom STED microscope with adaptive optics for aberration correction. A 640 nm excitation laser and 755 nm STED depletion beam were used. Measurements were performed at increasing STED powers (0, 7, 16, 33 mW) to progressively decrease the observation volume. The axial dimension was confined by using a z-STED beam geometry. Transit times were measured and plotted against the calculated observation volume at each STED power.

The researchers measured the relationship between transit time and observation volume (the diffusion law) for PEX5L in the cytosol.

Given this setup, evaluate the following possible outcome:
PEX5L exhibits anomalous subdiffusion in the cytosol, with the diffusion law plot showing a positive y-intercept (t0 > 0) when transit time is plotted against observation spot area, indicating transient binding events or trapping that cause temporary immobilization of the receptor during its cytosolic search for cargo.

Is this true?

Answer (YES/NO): NO